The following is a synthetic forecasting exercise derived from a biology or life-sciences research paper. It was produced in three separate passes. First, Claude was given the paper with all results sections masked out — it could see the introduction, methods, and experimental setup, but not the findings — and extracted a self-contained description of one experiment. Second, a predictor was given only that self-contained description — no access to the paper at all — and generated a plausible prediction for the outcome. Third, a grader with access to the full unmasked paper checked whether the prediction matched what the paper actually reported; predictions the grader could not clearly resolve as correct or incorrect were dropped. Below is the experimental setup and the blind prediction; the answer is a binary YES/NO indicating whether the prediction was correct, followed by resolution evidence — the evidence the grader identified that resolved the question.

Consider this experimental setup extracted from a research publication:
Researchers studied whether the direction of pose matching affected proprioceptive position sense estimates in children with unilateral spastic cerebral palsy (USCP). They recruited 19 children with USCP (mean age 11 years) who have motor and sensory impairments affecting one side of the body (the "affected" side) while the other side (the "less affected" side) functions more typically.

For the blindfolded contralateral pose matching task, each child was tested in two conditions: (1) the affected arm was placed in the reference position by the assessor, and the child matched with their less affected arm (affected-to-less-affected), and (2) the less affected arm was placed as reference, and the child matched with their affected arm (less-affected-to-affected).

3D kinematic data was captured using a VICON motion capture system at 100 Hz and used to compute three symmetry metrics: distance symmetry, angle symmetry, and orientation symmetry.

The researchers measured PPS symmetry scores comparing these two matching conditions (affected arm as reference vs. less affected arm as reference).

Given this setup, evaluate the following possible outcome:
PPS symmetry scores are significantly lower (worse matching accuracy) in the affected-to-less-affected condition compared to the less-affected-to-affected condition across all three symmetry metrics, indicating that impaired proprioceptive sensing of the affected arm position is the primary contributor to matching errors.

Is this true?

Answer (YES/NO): NO